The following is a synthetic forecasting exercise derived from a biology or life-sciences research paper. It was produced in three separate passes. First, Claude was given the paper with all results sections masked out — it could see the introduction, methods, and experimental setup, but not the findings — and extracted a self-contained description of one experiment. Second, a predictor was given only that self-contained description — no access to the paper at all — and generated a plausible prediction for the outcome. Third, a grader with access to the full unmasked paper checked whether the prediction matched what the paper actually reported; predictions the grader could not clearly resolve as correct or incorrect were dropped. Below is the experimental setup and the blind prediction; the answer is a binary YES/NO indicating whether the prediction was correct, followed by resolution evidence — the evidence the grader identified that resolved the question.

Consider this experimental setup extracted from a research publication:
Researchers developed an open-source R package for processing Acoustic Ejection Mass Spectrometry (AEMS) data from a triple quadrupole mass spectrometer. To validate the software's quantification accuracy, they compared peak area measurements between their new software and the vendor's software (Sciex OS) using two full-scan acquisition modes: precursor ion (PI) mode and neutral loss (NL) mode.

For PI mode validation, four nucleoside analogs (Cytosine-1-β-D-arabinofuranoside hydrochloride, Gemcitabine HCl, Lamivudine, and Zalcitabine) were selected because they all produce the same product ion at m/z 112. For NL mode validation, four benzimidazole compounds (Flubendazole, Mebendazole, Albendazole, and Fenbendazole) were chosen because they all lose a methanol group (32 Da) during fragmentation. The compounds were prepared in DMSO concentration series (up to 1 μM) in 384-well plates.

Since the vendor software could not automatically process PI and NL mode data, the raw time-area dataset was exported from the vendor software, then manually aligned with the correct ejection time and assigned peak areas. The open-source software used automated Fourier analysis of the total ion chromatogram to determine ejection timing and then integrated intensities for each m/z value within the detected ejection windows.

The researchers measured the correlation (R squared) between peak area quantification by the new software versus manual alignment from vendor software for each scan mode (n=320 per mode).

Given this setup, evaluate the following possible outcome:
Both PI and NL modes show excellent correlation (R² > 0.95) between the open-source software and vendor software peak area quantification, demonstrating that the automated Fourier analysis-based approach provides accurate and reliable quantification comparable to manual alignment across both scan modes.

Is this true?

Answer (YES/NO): YES